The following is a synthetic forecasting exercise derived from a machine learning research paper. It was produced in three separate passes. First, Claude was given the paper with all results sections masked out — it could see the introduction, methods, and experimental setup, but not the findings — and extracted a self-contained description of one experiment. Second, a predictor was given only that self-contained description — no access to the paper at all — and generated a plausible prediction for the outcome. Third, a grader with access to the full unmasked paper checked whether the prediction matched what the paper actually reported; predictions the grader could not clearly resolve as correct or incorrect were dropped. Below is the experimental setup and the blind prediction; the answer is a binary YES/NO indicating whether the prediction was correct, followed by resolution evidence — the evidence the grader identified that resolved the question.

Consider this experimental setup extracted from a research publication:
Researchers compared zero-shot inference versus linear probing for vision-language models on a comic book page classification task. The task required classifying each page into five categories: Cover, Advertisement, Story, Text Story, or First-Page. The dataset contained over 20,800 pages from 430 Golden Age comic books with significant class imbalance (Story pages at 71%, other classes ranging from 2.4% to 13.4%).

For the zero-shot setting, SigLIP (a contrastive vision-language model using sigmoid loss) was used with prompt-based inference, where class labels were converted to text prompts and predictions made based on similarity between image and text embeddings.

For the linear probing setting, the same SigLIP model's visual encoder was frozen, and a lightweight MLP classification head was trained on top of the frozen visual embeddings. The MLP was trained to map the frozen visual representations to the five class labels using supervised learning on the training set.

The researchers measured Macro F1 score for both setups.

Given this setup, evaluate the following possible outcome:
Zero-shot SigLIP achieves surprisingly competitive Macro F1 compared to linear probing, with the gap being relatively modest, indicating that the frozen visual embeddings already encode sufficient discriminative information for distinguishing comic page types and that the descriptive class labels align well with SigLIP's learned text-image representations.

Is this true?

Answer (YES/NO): NO